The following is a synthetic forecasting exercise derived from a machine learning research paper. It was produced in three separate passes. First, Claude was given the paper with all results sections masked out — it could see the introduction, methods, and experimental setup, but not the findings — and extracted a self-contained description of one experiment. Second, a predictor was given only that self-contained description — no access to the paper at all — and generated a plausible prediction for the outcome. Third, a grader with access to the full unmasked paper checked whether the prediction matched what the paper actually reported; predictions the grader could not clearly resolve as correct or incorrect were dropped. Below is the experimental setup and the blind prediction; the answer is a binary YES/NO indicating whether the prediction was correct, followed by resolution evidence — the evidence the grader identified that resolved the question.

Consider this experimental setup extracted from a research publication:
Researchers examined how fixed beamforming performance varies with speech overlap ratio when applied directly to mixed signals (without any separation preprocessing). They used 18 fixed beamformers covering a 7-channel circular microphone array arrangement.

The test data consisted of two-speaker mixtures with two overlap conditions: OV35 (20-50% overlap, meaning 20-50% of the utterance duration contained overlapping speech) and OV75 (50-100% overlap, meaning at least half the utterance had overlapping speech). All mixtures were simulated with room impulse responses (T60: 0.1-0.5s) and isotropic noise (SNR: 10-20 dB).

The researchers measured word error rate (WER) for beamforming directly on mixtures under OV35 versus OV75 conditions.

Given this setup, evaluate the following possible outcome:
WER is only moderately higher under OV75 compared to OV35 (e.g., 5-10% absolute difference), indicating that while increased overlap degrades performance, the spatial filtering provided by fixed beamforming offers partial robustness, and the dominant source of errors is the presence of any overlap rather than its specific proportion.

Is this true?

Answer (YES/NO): NO